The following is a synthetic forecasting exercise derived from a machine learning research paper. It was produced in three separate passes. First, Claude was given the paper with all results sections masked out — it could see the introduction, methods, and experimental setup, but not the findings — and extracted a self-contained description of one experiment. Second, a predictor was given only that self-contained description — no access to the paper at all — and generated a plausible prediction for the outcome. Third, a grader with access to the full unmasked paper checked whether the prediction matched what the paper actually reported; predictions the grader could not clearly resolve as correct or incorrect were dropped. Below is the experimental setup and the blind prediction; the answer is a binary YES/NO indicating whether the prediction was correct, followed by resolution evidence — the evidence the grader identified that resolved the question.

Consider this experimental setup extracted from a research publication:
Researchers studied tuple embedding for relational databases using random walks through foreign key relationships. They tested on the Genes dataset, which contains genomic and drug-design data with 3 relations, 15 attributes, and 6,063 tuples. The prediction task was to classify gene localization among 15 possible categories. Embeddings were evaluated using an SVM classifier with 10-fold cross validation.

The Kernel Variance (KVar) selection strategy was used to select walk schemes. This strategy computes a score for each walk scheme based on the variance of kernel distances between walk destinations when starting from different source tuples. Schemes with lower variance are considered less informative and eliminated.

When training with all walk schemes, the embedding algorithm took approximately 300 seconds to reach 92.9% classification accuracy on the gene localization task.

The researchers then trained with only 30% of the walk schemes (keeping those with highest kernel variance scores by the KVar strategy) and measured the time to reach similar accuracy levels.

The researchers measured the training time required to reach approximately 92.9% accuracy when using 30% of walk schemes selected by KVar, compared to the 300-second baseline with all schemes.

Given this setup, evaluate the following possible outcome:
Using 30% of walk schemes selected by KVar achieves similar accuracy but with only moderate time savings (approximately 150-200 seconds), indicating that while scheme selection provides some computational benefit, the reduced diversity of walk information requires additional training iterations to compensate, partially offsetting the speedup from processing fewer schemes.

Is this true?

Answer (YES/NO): NO